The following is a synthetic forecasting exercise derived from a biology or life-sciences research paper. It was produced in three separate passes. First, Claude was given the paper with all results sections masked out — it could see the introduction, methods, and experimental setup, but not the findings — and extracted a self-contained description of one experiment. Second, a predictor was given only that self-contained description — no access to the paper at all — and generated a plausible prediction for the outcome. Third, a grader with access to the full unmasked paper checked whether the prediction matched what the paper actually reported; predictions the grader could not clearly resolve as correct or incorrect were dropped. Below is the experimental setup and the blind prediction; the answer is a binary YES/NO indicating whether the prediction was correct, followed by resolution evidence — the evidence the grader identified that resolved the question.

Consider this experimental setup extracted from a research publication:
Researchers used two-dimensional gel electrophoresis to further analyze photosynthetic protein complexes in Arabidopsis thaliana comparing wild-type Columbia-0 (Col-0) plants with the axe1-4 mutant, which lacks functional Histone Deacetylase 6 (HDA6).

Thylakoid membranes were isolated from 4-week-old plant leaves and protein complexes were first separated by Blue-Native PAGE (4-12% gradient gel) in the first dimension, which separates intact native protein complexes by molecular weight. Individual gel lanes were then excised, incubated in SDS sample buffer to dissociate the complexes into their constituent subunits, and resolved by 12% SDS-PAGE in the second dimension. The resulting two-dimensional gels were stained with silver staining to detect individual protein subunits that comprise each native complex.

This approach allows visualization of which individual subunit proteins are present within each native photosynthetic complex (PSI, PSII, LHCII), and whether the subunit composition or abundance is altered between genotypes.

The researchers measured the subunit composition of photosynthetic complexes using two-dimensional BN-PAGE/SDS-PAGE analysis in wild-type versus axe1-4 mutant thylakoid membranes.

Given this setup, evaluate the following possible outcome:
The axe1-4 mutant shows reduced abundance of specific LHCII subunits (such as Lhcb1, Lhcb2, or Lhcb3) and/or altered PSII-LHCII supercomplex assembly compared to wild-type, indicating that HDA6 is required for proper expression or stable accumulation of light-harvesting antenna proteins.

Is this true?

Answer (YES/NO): YES